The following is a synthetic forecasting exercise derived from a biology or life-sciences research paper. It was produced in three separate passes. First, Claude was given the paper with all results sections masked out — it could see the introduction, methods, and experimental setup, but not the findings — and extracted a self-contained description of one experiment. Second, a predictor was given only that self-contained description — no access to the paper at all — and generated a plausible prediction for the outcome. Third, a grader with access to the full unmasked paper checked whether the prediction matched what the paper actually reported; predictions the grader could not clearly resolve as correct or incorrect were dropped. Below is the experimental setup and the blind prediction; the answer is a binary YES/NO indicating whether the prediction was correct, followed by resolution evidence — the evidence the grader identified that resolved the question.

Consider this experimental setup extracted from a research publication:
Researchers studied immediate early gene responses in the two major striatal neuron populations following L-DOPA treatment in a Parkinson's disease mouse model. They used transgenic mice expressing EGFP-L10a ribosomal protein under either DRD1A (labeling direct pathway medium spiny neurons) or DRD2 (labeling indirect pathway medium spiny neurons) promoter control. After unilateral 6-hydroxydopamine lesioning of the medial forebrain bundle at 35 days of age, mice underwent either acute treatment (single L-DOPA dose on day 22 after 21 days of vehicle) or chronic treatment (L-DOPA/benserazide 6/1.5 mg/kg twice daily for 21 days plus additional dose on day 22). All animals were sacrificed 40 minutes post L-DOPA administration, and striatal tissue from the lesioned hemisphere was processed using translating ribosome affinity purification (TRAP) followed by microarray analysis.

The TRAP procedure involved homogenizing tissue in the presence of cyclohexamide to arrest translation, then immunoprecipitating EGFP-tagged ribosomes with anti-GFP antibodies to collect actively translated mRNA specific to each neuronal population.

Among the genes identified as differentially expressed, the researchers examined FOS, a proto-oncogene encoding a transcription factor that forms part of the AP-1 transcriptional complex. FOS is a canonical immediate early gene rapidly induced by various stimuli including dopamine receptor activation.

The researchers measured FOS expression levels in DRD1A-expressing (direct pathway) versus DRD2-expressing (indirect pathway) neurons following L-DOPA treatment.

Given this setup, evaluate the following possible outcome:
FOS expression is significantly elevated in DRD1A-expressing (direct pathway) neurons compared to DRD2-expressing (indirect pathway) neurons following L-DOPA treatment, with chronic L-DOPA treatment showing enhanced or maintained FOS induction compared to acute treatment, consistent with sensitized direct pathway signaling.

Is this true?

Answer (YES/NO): YES